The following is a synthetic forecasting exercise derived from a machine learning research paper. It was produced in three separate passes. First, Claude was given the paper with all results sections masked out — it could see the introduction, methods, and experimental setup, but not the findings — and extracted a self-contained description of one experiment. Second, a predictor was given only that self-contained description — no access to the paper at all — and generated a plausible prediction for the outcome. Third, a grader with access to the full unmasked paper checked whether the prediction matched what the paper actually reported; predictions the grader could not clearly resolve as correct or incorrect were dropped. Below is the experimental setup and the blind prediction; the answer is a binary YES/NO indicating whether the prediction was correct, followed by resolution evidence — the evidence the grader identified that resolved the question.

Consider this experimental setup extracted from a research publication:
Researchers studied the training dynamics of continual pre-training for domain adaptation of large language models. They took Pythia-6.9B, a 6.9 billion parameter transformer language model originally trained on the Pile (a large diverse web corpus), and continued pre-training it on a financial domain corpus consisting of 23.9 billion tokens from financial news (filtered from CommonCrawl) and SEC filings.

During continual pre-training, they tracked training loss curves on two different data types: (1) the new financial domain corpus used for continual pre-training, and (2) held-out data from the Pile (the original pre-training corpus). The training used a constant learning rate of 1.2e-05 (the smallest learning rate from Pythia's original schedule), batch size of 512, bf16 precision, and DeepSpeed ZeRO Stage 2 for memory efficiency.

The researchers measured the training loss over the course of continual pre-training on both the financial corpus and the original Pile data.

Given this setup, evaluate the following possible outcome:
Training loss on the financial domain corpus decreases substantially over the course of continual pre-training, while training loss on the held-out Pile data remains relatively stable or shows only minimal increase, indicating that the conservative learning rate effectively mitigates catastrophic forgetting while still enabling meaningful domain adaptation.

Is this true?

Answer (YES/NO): YES